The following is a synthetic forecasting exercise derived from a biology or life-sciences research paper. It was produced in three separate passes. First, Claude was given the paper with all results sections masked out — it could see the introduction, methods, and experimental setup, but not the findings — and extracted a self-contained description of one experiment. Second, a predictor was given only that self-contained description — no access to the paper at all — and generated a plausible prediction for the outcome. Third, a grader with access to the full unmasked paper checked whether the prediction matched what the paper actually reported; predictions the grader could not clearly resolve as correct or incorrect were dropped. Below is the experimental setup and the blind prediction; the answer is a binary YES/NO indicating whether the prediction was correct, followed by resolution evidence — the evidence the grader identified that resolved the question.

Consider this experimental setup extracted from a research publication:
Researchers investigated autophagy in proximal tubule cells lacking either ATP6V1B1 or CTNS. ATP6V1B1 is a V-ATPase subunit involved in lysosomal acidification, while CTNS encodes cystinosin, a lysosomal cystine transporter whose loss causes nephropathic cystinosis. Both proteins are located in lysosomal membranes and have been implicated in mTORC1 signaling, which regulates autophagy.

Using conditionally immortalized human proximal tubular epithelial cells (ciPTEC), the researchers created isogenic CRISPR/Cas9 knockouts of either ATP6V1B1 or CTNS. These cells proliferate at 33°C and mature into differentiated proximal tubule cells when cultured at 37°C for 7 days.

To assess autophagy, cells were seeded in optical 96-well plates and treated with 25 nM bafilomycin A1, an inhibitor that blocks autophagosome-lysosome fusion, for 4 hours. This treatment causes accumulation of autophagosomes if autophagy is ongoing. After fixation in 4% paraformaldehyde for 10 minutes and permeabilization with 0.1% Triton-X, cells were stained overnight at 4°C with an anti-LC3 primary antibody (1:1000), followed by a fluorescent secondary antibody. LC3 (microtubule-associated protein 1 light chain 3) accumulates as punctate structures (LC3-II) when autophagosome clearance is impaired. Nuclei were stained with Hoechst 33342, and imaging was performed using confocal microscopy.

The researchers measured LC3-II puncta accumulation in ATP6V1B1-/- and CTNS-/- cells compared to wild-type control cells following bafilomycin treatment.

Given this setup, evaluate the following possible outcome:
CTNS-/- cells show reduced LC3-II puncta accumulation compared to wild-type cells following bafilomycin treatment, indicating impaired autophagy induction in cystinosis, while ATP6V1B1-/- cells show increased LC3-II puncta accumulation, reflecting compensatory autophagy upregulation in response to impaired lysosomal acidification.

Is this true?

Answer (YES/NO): NO